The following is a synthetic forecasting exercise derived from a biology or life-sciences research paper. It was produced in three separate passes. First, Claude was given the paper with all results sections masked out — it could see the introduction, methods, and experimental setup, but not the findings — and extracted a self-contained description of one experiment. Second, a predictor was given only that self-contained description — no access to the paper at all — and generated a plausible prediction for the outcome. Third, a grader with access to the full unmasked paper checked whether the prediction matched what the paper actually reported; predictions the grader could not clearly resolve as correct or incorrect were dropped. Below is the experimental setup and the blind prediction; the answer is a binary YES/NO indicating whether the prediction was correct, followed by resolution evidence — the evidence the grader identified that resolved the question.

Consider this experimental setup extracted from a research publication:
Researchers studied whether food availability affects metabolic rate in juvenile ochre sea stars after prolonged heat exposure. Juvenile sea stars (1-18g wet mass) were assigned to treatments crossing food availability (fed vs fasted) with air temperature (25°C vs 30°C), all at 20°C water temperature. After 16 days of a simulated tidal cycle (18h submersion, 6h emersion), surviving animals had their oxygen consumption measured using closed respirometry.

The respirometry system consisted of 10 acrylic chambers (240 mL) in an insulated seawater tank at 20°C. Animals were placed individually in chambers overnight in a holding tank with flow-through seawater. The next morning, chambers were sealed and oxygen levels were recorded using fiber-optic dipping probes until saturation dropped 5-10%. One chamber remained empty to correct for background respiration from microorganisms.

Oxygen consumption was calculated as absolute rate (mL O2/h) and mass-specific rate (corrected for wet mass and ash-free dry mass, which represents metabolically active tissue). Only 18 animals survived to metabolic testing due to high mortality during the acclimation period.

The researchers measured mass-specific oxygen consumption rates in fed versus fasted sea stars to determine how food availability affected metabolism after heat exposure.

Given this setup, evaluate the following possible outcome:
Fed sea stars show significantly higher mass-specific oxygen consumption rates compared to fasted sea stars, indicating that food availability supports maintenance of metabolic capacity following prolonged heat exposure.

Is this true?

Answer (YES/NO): YES